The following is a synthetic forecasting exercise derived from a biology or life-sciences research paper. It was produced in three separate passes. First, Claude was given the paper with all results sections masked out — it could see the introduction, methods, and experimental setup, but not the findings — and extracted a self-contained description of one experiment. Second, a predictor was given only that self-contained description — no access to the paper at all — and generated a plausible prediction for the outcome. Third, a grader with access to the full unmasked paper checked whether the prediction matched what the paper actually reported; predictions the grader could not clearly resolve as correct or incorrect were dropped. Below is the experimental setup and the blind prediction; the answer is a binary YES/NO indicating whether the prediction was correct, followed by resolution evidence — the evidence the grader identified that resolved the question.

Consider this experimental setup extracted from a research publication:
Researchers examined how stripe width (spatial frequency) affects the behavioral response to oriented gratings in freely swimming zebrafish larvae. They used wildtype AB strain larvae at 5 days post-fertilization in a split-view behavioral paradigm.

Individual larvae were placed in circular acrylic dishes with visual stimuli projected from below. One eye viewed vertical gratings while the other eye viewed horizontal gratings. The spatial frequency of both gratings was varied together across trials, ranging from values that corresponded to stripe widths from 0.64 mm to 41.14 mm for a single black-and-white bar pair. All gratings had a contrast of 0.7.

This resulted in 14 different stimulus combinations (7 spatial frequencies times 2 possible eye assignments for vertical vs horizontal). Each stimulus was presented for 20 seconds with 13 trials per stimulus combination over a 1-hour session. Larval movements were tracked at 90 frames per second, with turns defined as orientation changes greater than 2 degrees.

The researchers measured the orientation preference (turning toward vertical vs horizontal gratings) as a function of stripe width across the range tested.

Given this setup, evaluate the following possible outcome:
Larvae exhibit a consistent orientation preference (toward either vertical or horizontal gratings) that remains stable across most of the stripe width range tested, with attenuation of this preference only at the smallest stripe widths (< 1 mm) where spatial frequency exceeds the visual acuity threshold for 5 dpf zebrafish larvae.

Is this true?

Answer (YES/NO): NO